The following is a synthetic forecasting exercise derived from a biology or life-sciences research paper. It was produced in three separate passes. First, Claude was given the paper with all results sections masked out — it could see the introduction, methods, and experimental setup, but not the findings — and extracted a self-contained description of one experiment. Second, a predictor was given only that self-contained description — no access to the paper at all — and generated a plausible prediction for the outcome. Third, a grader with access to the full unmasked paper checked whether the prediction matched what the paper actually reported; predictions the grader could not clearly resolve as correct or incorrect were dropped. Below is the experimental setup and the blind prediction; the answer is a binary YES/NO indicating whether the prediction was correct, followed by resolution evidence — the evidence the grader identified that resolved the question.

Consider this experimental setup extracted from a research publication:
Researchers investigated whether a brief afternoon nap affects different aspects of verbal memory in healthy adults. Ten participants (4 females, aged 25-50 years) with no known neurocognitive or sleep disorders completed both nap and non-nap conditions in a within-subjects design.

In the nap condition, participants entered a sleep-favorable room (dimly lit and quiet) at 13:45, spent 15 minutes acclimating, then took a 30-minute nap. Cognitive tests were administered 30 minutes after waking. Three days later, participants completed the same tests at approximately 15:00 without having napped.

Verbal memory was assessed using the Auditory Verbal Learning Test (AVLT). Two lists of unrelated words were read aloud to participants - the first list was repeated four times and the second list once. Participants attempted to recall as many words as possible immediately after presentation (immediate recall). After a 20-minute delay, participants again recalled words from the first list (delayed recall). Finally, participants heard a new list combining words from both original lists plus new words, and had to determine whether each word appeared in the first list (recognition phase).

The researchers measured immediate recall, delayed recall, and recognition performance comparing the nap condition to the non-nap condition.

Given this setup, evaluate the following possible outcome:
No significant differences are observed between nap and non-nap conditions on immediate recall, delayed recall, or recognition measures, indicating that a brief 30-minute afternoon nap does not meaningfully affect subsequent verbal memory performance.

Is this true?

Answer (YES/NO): NO